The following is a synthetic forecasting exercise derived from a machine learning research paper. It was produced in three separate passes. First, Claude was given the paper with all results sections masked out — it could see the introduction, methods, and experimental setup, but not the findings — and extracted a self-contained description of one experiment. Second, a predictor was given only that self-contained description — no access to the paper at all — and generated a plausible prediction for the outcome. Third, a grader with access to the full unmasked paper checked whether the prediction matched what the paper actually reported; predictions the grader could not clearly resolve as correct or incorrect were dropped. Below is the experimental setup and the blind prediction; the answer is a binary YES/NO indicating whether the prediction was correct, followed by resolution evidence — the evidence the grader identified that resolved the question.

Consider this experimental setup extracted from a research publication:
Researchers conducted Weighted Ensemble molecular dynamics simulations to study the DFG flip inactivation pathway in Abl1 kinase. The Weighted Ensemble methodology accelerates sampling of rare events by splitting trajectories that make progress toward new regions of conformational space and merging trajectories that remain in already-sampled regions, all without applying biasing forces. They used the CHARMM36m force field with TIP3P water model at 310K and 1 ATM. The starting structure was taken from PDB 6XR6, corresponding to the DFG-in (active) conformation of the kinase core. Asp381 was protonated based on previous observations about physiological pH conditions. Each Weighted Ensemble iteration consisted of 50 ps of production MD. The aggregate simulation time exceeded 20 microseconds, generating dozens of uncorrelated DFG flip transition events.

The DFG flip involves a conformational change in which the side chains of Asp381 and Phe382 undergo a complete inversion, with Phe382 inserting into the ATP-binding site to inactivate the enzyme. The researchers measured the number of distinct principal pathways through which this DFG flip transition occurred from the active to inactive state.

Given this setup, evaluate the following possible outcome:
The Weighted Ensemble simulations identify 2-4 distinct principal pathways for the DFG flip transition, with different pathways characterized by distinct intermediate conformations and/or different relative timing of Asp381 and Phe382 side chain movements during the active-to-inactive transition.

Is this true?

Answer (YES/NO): YES